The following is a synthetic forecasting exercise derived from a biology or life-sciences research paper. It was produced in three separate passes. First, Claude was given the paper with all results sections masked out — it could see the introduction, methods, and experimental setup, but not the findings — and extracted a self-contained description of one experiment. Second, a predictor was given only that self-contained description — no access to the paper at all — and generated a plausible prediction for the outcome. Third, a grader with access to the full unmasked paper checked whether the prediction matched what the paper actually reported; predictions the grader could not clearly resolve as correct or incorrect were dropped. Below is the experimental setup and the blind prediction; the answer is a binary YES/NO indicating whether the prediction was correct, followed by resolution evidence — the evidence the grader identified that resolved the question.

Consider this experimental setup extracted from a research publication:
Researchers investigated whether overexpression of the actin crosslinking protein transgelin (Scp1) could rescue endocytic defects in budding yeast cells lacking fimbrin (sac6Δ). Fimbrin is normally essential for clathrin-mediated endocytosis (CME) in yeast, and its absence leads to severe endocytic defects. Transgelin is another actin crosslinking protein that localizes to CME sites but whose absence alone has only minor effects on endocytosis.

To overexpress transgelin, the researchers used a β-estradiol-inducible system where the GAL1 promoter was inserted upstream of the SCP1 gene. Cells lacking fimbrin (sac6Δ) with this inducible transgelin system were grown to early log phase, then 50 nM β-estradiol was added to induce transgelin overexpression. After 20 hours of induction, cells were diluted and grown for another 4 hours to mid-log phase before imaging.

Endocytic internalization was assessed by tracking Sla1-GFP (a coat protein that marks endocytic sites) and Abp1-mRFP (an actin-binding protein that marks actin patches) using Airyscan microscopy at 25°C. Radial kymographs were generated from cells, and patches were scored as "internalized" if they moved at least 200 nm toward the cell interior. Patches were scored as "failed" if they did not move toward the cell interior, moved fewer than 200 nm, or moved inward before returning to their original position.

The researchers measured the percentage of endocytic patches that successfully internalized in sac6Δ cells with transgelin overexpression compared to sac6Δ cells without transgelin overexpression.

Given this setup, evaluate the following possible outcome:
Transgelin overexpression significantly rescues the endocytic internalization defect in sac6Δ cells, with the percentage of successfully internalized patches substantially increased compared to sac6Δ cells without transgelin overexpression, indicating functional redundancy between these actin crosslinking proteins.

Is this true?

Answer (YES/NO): YES